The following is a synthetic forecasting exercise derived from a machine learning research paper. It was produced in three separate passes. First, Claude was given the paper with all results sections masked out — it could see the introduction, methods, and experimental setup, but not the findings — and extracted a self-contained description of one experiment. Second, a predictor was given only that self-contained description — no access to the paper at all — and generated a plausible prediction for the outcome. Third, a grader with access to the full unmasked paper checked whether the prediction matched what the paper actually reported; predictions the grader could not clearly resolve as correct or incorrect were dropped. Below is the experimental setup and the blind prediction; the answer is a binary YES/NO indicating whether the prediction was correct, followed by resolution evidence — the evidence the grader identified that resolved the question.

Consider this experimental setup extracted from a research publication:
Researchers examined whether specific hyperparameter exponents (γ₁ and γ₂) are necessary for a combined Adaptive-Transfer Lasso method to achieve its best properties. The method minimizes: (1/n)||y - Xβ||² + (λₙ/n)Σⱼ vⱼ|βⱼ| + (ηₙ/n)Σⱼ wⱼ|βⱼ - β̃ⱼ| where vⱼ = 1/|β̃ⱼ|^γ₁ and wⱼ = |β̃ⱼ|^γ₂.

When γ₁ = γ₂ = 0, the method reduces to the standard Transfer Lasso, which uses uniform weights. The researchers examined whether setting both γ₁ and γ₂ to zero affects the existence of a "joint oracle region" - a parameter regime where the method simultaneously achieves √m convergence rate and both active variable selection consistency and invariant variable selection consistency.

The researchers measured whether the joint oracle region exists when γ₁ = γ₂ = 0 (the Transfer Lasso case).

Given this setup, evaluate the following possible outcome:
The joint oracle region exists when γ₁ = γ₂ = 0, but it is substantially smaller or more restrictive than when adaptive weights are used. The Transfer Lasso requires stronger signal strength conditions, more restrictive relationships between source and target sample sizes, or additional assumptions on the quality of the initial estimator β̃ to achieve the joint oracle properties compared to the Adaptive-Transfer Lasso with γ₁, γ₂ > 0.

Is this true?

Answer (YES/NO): NO